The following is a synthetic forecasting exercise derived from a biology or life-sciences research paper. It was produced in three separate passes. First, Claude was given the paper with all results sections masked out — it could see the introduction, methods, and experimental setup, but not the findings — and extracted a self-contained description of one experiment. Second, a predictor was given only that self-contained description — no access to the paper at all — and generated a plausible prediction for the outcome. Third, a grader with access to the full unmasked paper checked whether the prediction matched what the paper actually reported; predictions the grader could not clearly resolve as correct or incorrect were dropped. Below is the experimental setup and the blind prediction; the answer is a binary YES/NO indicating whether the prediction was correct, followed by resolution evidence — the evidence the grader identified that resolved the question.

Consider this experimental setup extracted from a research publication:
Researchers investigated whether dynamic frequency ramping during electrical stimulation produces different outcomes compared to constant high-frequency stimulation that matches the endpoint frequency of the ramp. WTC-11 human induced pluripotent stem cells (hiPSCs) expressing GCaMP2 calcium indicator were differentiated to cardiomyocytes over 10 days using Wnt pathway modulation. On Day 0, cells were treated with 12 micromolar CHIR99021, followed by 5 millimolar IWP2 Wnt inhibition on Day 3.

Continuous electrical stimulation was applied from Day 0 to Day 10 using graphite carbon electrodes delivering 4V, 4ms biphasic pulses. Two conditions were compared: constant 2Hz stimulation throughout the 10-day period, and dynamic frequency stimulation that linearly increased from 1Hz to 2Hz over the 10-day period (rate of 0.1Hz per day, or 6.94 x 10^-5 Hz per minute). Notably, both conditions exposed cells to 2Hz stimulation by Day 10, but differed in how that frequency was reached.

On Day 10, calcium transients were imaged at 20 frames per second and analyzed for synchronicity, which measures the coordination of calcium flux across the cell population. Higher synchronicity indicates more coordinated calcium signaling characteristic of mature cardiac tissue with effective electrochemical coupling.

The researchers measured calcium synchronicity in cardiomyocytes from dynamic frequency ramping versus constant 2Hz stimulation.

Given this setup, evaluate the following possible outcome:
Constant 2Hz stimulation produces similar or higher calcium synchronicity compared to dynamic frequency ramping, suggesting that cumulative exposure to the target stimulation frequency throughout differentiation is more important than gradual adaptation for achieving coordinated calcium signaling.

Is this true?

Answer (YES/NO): NO